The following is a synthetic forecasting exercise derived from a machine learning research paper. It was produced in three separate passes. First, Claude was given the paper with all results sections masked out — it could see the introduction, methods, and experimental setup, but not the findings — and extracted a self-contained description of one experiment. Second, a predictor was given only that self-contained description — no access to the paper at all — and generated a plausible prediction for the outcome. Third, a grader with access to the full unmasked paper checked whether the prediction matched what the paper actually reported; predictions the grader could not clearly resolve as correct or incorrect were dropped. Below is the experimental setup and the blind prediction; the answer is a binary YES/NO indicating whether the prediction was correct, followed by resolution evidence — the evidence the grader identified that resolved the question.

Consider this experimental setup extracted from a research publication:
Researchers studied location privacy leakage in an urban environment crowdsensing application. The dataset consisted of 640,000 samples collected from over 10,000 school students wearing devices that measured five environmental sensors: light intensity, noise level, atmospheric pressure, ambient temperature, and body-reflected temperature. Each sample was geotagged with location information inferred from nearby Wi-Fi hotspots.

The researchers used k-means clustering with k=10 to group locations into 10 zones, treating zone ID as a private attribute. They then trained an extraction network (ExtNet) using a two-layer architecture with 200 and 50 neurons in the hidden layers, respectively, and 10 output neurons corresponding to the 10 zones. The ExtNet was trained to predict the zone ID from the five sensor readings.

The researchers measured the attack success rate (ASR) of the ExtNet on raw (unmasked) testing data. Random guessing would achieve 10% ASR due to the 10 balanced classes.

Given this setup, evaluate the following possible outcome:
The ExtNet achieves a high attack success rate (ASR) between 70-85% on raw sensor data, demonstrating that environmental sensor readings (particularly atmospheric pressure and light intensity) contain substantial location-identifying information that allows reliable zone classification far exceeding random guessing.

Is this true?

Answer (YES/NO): NO